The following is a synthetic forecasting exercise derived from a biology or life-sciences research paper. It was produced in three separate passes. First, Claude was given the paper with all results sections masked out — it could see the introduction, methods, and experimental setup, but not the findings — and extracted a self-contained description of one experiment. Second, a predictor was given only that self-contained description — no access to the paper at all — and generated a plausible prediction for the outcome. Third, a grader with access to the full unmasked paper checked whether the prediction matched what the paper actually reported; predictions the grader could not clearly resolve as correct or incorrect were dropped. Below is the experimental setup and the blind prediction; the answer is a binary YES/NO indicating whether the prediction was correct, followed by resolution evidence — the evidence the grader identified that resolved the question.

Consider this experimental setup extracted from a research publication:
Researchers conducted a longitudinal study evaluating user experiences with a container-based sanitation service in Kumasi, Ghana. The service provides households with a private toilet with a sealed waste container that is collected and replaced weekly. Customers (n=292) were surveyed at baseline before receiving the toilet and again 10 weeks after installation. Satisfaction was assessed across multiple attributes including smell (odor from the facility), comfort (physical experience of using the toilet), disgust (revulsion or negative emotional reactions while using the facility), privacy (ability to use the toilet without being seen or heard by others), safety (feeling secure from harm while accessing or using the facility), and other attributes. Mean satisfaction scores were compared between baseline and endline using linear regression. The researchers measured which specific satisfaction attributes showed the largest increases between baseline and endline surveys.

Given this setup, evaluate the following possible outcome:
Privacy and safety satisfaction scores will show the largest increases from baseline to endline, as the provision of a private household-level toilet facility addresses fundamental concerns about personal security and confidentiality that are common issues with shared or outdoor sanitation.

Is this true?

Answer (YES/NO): NO